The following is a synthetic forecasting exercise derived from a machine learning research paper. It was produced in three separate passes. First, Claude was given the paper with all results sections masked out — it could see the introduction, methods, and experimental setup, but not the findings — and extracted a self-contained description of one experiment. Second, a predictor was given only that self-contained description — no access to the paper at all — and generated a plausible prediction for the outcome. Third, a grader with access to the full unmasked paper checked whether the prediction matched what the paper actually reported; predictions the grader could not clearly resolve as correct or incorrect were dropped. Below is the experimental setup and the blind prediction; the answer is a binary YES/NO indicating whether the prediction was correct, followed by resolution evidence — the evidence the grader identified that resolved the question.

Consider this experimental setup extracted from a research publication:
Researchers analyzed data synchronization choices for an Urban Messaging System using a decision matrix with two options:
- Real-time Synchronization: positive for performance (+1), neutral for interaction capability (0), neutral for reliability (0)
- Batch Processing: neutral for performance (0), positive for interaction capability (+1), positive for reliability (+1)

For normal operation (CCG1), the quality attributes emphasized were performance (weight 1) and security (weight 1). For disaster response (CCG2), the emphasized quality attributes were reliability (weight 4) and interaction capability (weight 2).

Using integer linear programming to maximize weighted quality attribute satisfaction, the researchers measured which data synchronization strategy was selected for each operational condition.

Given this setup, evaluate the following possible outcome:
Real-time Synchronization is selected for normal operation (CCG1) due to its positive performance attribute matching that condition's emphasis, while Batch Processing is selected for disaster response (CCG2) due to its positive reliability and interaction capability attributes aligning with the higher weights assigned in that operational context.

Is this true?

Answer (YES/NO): YES